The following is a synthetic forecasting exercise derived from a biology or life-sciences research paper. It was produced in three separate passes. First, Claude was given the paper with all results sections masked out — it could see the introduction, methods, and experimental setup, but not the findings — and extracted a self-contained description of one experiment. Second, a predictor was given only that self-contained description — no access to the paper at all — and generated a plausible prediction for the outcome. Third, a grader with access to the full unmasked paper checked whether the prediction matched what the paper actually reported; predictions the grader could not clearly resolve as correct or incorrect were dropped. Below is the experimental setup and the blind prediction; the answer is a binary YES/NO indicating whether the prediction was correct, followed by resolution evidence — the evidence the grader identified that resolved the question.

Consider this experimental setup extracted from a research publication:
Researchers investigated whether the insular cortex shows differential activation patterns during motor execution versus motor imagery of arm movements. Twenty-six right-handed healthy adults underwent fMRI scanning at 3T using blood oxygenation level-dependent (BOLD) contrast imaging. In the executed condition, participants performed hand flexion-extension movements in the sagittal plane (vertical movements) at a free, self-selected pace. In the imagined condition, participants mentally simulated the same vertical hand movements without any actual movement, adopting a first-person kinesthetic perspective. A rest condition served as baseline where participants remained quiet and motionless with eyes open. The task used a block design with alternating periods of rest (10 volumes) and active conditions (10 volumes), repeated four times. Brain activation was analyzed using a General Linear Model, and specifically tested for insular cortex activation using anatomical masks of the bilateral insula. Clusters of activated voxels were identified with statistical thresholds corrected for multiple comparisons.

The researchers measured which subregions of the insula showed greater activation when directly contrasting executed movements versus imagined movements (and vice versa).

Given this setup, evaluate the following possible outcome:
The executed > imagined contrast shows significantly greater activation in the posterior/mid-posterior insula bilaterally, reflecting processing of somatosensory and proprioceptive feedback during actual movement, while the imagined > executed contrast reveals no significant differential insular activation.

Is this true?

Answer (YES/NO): NO